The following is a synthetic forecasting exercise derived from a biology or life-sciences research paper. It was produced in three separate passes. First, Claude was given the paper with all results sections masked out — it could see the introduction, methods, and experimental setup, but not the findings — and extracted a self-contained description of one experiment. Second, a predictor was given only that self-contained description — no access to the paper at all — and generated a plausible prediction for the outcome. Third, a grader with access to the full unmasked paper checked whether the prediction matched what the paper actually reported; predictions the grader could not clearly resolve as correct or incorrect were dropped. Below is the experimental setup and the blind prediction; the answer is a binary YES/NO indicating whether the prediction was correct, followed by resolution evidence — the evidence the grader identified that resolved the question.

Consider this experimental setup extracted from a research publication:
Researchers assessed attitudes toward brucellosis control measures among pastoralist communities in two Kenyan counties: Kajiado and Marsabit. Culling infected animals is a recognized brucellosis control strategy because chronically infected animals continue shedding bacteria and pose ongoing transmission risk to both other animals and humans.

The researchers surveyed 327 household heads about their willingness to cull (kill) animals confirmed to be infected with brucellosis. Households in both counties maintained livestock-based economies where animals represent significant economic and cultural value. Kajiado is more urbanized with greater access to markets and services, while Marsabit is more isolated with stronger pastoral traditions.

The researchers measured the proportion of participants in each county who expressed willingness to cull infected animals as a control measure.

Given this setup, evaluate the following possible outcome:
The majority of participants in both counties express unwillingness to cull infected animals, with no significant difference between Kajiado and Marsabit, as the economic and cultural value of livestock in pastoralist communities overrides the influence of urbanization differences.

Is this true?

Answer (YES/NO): NO